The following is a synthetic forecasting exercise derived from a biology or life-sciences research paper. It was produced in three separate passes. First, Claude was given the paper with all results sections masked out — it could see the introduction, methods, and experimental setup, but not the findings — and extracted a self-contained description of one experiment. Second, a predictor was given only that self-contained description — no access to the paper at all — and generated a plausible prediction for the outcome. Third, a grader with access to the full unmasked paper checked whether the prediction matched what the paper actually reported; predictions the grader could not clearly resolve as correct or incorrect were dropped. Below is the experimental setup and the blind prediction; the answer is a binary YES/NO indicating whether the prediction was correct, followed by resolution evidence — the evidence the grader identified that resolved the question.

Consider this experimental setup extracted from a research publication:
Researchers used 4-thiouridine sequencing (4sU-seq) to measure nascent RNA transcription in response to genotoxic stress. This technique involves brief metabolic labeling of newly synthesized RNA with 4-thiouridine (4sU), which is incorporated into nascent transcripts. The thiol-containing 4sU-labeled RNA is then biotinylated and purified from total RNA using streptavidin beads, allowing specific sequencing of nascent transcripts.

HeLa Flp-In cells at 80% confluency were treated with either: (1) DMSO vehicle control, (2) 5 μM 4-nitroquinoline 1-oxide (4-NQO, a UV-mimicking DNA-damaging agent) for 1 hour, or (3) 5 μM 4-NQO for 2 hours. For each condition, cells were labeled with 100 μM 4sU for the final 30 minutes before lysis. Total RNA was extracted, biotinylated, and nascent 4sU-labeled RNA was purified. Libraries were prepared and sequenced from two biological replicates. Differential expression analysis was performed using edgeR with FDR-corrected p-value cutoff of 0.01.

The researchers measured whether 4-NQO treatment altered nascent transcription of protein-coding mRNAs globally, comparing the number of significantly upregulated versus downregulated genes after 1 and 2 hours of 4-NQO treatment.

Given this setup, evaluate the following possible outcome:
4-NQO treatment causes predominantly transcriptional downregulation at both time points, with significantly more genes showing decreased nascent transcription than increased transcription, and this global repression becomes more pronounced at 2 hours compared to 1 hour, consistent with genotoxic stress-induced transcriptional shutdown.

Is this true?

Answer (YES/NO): NO